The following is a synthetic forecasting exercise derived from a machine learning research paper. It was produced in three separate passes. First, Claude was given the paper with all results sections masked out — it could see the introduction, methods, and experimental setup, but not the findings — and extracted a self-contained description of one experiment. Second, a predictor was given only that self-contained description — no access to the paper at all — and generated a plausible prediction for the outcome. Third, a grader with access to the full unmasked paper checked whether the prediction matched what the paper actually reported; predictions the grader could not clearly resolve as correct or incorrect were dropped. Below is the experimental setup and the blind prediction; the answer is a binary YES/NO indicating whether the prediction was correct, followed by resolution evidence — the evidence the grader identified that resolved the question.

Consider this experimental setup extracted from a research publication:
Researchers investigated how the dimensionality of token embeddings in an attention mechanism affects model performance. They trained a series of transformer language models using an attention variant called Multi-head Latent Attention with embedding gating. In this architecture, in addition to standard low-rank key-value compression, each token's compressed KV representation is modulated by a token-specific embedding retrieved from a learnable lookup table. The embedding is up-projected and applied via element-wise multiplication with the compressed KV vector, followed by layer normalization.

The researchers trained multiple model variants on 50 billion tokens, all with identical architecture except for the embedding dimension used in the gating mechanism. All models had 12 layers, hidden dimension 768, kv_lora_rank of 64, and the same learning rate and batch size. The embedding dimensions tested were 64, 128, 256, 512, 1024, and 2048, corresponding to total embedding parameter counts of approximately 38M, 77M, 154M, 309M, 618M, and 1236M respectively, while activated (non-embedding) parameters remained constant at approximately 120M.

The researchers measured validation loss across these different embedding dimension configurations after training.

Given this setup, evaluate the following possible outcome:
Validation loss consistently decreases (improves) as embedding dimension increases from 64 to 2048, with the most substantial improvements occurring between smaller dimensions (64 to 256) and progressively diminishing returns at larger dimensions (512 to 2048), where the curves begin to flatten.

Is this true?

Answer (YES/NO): NO